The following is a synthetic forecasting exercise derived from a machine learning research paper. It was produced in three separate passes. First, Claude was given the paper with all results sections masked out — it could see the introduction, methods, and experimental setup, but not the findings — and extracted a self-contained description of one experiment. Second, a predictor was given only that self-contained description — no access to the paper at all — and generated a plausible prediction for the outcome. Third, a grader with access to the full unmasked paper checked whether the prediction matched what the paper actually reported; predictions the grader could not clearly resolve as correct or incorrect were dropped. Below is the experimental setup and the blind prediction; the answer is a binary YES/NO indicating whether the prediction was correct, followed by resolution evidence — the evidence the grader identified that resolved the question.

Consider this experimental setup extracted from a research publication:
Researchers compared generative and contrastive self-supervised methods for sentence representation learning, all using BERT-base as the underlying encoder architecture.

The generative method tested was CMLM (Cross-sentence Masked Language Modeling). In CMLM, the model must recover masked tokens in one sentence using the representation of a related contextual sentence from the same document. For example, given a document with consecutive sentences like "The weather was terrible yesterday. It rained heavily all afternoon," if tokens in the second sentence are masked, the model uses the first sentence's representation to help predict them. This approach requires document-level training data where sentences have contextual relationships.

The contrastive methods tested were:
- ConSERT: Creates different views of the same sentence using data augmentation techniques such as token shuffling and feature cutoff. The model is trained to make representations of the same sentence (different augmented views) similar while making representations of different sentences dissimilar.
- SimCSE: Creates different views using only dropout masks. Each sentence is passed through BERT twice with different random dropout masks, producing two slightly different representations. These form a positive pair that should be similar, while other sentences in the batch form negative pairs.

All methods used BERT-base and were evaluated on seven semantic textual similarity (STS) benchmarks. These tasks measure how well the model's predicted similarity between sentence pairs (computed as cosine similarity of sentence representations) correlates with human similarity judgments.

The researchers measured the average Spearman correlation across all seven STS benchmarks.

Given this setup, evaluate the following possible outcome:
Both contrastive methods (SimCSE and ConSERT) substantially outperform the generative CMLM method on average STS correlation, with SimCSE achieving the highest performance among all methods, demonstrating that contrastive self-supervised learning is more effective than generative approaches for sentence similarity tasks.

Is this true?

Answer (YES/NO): NO